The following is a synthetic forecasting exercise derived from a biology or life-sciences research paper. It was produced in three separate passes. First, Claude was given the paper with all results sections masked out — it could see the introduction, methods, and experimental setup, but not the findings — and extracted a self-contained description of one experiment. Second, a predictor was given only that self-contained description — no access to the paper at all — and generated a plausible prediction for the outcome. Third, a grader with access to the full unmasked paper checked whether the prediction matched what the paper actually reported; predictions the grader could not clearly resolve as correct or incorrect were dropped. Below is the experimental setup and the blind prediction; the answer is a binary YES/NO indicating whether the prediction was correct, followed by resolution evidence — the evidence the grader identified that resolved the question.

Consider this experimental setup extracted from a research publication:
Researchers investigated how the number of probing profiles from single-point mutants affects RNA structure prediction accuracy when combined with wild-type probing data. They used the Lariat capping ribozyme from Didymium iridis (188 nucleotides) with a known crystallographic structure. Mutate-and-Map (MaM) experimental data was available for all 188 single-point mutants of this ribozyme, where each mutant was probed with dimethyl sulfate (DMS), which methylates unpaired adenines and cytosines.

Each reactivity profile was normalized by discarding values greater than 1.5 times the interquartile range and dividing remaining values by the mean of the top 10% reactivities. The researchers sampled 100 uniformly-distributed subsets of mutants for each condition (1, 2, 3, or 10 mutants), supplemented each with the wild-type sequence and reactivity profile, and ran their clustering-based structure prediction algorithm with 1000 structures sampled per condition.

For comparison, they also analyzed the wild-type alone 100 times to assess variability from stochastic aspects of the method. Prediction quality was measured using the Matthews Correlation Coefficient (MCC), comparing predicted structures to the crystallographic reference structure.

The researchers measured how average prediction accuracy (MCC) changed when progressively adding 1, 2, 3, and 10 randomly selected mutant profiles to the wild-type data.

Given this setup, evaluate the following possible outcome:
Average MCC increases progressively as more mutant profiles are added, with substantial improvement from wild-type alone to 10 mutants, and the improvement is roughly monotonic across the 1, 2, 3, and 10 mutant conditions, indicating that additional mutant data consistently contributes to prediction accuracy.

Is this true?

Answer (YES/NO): NO